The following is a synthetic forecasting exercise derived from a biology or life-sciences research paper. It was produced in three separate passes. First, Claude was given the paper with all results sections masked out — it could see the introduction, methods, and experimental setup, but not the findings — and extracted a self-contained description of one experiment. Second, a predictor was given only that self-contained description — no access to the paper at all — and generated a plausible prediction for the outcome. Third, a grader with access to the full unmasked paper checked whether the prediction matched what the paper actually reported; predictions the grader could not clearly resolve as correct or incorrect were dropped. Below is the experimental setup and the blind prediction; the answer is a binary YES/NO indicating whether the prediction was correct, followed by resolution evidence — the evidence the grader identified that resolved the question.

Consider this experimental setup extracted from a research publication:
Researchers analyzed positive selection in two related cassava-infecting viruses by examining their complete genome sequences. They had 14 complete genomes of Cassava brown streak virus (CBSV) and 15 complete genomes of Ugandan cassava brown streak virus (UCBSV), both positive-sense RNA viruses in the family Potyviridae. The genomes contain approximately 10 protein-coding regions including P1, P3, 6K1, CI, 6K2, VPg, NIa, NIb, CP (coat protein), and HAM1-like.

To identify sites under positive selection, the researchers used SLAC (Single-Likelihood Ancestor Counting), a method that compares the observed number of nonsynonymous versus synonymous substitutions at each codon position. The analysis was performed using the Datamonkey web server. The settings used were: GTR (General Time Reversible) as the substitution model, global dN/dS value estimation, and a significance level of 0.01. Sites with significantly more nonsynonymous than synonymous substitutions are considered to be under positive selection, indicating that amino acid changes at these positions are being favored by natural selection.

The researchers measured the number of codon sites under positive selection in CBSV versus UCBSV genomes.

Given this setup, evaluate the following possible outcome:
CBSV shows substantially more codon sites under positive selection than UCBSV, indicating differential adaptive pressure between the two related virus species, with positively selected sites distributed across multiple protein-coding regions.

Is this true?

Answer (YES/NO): YES